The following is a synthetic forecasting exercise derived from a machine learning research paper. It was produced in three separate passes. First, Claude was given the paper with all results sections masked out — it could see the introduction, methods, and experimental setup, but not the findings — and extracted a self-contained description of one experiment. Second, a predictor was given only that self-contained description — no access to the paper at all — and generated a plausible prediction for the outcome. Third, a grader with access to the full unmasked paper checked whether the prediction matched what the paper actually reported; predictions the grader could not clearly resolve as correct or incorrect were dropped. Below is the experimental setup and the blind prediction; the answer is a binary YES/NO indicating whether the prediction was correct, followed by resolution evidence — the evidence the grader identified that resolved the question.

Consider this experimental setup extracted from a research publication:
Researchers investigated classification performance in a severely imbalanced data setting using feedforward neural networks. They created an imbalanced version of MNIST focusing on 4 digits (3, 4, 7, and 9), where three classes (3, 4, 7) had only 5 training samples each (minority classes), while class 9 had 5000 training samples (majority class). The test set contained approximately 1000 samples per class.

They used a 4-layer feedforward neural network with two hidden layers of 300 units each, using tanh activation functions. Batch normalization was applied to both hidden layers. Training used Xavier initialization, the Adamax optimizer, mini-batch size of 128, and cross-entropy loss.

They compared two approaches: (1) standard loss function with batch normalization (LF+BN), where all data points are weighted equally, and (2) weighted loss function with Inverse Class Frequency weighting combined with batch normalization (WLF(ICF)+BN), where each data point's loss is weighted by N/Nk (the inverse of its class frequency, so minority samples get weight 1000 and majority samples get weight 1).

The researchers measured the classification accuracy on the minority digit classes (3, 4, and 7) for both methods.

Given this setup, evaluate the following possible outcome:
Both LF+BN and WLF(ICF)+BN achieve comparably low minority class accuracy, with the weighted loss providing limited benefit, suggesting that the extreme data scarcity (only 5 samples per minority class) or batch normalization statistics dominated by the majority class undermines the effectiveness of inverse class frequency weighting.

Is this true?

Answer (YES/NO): YES